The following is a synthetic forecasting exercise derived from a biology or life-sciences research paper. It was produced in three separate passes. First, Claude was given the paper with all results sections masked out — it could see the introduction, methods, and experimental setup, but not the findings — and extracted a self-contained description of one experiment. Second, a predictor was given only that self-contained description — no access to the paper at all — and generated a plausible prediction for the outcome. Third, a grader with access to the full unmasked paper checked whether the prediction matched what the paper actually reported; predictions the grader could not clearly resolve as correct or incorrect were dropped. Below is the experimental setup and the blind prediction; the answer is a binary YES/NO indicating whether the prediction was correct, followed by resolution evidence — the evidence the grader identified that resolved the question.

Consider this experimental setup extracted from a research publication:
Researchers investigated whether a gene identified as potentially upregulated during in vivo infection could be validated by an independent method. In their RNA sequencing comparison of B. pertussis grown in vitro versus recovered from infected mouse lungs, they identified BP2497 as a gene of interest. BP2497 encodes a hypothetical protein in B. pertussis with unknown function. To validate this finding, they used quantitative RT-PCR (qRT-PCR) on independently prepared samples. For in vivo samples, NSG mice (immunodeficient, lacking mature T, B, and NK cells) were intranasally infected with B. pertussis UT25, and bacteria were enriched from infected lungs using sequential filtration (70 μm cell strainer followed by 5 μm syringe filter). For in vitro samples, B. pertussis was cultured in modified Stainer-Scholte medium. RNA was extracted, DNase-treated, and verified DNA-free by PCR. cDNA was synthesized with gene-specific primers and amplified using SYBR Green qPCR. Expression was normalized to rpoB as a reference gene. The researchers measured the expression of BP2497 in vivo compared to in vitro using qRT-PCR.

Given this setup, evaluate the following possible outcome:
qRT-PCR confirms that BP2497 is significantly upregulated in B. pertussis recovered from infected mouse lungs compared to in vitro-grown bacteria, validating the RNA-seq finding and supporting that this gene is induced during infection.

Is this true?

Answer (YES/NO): NO